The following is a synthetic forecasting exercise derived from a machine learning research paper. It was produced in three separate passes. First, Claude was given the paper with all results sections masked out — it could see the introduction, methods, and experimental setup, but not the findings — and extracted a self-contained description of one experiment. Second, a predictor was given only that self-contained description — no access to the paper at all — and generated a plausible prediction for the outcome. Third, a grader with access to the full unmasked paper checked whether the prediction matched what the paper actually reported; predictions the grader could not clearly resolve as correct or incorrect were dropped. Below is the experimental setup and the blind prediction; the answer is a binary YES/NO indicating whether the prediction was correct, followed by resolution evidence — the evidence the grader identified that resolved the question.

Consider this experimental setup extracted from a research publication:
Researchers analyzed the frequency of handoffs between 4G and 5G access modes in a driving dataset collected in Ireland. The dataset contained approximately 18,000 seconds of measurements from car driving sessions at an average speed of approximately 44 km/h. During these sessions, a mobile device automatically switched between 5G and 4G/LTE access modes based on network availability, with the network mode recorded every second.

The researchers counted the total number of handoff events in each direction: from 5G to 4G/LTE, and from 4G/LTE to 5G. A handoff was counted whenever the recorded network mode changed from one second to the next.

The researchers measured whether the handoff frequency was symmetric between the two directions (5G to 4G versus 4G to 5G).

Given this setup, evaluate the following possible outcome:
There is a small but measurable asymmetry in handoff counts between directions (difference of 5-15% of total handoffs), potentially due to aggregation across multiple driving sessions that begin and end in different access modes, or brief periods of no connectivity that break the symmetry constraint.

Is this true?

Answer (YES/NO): NO